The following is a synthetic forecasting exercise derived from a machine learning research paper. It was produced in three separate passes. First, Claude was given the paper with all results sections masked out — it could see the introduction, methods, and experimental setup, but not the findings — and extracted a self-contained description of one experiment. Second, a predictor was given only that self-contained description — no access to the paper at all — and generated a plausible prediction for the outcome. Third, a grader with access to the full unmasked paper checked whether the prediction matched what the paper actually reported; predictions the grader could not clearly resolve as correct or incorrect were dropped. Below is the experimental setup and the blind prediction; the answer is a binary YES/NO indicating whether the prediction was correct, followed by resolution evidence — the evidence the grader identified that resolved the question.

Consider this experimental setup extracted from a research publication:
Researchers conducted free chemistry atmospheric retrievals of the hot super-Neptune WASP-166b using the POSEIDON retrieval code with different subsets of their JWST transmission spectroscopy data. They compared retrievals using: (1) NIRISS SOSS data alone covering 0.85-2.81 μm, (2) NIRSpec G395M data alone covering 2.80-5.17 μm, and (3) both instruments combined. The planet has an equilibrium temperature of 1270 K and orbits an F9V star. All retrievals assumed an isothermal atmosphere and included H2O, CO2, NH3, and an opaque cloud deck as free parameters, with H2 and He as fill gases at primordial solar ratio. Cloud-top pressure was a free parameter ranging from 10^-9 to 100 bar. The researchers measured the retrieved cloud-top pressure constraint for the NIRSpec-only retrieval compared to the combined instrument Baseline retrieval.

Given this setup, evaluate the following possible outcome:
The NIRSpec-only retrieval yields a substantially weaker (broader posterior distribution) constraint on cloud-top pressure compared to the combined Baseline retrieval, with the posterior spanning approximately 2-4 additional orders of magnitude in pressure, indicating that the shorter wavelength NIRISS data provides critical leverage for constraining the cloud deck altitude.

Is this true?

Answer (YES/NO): NO